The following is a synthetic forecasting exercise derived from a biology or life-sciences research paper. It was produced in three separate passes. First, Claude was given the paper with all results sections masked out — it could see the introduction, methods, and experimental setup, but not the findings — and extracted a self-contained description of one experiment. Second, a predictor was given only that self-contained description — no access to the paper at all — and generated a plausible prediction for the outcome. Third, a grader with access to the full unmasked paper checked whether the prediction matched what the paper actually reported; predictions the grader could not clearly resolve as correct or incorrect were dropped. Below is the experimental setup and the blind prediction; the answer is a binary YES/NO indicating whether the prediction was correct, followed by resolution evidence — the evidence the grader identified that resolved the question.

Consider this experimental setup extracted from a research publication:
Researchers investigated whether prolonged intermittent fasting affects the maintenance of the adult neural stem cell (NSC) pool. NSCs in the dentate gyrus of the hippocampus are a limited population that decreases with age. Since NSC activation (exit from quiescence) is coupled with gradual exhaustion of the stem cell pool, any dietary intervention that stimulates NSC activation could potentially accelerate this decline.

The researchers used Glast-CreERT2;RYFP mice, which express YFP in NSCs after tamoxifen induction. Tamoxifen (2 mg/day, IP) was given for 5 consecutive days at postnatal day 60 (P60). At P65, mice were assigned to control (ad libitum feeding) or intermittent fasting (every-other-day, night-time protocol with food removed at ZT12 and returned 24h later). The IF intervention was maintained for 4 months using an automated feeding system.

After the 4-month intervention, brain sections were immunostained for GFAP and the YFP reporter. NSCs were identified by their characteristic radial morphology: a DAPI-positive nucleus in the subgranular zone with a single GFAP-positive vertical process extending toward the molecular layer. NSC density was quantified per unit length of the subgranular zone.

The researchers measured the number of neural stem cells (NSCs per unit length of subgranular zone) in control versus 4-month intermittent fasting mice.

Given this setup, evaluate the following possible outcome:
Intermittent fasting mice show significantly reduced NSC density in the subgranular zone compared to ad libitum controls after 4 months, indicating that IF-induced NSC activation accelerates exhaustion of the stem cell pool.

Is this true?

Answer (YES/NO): NO